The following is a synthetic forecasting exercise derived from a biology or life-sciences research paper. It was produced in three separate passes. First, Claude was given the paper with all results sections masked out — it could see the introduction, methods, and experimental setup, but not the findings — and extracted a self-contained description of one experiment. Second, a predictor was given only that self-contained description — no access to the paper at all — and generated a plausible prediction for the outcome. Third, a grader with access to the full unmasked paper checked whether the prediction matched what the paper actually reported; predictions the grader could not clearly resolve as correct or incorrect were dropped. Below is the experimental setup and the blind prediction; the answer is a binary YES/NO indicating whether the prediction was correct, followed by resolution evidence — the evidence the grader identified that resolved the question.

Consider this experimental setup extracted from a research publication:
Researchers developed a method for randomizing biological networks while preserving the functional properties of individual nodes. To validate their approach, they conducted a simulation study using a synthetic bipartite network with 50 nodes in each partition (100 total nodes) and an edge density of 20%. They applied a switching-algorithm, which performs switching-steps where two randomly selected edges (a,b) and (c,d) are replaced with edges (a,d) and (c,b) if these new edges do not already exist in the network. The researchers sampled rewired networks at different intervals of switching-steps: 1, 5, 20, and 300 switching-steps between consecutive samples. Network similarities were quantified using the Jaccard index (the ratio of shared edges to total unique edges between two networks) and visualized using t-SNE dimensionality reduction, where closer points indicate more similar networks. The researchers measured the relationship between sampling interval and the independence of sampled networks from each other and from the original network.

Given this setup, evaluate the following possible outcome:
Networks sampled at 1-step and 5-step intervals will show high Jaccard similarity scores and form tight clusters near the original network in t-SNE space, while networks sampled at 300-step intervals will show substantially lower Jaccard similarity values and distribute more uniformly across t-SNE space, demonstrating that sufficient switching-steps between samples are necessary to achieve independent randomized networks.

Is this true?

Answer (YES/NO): YES